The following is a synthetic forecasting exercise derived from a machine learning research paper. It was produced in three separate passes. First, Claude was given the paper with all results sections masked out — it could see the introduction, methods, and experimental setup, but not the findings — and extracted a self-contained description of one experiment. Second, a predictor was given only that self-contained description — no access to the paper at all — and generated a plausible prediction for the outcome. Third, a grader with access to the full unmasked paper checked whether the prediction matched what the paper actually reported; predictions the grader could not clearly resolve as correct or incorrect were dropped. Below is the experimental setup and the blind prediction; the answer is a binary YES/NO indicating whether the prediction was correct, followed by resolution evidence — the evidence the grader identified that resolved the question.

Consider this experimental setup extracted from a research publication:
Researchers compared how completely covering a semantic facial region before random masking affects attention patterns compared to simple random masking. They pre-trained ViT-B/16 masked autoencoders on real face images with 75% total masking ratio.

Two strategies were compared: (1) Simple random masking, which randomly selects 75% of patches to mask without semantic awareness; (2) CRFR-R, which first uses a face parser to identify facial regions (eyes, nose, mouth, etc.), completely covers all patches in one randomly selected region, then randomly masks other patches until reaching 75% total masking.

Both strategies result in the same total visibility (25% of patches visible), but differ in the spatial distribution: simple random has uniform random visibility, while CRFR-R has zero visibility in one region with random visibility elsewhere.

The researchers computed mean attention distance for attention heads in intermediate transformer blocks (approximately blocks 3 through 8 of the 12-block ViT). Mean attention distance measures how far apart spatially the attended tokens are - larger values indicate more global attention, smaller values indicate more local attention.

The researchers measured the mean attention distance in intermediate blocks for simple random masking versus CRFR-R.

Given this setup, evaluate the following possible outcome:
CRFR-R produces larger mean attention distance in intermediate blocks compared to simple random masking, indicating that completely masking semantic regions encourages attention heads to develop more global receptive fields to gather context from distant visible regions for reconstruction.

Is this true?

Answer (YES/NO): YES